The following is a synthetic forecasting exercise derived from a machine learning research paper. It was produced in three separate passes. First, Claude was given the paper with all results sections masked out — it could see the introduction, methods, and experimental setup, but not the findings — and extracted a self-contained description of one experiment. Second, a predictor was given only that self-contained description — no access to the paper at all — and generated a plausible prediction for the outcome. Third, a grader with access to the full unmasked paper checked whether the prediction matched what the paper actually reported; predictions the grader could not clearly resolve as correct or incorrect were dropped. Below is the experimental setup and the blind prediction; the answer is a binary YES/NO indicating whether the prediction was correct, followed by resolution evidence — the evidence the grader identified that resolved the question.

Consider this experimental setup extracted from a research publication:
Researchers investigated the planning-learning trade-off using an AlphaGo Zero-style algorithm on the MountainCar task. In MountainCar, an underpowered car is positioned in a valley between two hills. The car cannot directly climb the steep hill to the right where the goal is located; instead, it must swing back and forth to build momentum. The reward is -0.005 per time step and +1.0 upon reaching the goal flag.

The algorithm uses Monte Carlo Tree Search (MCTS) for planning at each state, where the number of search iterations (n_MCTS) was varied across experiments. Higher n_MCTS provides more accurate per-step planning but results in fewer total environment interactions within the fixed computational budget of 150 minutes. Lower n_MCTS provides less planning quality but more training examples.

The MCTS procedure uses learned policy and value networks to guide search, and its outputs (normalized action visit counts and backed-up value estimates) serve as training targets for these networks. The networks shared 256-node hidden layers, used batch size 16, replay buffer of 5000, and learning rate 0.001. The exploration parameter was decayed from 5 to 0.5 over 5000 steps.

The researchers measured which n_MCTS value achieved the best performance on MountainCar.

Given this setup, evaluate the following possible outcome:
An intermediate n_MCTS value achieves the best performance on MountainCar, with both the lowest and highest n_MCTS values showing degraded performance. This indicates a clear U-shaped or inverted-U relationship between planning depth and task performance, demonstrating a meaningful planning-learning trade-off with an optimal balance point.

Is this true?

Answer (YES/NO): YES